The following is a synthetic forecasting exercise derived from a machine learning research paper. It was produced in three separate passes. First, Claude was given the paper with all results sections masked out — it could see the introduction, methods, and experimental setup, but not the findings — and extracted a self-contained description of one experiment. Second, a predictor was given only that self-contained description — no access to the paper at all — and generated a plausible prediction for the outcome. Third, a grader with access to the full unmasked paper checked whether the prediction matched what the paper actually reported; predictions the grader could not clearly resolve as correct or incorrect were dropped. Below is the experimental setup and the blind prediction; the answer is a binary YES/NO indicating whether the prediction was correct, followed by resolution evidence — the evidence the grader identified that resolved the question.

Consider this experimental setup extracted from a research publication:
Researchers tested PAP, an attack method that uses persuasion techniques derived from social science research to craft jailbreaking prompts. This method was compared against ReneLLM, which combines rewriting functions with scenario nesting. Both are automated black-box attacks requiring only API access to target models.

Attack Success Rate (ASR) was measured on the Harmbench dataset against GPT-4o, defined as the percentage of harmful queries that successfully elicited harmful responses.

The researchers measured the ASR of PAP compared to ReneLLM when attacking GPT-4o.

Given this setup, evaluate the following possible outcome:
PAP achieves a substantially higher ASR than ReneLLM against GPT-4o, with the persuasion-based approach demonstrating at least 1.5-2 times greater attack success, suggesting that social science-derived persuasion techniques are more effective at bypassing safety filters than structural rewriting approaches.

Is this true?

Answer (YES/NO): NO